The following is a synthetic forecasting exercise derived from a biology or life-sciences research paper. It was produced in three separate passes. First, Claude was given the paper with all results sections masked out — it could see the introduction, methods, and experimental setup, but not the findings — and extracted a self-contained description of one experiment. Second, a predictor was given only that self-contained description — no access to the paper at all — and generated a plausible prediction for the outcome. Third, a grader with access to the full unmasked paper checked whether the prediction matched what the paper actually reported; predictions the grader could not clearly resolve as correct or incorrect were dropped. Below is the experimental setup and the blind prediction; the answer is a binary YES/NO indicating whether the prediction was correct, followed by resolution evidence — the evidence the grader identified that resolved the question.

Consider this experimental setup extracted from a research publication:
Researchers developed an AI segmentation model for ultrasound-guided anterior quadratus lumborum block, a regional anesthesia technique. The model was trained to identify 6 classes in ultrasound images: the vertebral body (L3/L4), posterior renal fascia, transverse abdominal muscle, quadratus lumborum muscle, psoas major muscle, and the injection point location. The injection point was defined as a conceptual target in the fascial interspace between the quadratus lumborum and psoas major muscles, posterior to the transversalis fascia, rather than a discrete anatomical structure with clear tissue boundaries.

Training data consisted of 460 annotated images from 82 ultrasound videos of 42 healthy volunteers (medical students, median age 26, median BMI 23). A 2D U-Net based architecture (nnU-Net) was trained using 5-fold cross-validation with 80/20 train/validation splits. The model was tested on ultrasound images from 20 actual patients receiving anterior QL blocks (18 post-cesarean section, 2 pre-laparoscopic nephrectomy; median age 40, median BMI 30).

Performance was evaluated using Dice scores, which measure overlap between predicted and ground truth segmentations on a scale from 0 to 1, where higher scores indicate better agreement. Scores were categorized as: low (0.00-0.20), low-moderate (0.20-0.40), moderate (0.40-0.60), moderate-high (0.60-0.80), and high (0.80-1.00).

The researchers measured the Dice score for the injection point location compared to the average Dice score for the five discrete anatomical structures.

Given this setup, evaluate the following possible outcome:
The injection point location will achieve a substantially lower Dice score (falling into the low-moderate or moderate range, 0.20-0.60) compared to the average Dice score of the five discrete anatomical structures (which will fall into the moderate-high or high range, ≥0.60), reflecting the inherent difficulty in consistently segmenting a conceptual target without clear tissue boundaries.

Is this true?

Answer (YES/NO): YES